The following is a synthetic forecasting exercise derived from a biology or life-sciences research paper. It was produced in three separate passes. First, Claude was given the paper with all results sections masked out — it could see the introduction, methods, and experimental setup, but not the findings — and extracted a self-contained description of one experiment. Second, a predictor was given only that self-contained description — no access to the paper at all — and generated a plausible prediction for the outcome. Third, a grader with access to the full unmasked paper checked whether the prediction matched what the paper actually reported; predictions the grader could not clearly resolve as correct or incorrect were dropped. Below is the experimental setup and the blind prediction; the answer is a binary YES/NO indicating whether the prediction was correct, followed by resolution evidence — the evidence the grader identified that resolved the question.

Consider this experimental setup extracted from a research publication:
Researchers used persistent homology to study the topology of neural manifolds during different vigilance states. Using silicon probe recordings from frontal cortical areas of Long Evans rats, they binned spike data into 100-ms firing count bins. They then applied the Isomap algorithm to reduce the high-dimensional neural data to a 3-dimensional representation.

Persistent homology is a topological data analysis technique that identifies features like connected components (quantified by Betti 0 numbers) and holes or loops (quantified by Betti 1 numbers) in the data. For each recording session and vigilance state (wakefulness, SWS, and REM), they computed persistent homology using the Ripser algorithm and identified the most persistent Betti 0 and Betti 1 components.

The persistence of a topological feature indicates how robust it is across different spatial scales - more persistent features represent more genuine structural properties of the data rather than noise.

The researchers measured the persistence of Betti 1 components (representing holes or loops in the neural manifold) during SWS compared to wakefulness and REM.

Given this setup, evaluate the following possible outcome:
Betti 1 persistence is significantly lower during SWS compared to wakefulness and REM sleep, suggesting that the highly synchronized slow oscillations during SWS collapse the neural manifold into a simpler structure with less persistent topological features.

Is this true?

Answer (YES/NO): NO